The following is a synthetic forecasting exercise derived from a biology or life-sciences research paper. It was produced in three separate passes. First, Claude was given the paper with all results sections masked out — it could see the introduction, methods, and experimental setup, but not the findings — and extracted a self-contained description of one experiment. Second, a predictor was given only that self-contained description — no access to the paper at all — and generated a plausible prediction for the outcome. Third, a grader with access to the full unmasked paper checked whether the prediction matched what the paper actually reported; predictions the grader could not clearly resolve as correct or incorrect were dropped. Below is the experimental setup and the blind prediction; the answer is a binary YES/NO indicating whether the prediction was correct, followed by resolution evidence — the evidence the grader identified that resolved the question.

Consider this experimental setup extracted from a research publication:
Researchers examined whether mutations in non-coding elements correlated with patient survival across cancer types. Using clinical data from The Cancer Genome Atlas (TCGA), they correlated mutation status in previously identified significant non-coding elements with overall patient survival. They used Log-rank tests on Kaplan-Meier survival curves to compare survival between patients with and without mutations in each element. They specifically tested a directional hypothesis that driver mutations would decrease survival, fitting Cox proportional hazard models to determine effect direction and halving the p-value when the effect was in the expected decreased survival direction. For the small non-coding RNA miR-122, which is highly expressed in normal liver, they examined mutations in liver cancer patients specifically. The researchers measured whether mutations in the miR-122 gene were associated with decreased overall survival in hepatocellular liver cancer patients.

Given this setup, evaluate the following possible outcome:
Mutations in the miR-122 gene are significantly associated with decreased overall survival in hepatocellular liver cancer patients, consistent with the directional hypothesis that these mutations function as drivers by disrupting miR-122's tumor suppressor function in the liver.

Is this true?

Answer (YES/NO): YES